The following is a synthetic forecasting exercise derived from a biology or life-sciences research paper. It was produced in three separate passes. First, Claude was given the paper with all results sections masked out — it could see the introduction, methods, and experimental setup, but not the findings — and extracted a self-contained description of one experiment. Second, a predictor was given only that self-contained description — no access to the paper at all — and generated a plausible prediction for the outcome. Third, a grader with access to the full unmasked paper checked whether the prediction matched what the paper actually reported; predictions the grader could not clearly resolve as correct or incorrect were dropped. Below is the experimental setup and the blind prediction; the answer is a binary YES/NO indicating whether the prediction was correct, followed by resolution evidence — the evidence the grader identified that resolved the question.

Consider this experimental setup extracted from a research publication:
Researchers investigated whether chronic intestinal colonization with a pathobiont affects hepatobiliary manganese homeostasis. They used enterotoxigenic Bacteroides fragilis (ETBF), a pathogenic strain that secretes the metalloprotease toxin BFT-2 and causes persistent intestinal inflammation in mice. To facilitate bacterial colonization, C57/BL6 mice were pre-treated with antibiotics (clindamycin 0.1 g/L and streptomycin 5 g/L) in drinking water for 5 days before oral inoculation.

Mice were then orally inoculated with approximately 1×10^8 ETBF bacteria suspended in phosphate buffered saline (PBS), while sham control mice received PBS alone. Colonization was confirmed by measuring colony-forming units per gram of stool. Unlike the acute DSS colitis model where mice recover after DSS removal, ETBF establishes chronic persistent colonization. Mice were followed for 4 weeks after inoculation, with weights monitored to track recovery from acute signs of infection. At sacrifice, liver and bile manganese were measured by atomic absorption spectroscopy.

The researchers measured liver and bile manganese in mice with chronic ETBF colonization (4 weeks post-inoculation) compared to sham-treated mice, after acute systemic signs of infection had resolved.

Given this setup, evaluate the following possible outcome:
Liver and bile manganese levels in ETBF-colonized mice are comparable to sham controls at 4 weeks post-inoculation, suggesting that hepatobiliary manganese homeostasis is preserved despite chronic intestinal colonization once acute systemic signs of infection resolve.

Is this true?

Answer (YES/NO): NO